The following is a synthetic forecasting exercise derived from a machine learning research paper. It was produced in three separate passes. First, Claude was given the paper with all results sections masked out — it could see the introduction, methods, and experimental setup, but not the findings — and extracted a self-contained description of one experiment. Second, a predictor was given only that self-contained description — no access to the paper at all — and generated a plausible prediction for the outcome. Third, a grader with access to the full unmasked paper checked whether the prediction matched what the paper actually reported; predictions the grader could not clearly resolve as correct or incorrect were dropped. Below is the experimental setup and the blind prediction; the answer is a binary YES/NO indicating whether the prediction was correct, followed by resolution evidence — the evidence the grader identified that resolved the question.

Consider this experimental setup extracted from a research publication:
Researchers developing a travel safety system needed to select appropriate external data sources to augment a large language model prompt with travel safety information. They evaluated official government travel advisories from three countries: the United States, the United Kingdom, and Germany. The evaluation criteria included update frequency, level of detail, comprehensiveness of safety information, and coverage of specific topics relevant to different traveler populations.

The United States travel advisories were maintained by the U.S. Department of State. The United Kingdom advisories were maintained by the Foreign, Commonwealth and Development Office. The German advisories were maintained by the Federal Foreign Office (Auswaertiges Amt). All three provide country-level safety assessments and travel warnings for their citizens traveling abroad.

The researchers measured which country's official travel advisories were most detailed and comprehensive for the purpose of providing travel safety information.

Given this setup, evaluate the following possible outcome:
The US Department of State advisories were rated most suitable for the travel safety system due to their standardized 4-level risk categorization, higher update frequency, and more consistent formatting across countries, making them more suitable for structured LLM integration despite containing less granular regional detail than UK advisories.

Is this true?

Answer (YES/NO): NO